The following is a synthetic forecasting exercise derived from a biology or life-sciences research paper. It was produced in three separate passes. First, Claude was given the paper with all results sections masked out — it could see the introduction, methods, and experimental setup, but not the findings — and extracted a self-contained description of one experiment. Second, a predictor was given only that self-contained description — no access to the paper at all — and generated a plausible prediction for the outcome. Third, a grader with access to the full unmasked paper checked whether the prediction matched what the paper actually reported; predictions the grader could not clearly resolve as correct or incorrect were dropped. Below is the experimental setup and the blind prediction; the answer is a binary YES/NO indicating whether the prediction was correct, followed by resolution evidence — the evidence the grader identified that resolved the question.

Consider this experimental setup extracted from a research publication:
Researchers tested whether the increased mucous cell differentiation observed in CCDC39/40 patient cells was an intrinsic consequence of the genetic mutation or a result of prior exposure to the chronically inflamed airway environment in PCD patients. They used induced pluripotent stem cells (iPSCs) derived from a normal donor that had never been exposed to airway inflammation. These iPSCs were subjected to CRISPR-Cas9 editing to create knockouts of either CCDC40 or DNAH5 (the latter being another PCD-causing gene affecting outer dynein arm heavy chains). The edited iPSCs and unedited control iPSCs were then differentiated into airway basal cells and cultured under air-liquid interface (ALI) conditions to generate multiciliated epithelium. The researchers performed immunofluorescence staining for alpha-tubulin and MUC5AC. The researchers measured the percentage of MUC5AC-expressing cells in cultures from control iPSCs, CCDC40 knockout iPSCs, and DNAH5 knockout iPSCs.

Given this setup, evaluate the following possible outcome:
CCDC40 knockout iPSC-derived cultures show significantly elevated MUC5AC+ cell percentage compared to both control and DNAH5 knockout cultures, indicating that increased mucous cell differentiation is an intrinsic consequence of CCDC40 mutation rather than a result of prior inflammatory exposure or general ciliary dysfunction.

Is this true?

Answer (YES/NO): YES